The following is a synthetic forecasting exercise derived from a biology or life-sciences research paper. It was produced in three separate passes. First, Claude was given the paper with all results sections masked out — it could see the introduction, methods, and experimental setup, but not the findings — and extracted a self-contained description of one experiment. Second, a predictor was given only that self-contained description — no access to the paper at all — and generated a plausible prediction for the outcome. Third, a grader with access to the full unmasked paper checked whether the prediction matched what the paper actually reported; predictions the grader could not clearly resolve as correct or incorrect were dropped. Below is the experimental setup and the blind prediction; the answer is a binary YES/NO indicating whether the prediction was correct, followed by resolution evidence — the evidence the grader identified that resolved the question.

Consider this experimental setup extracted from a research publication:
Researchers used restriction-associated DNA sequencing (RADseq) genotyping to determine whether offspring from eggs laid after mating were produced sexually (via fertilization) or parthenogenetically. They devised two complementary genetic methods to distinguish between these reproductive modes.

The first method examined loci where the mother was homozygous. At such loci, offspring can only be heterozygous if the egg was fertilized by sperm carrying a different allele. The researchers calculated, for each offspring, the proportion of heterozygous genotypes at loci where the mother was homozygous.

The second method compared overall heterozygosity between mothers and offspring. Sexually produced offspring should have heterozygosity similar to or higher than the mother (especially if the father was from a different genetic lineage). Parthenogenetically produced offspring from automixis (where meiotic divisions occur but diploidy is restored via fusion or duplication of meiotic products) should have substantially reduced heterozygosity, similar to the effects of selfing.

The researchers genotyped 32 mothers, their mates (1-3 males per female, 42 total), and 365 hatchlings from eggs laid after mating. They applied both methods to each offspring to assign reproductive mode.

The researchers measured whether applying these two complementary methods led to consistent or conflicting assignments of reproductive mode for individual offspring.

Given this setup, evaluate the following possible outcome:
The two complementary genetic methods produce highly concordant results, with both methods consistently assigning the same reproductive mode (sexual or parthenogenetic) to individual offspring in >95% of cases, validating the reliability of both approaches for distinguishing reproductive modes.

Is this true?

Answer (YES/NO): YES